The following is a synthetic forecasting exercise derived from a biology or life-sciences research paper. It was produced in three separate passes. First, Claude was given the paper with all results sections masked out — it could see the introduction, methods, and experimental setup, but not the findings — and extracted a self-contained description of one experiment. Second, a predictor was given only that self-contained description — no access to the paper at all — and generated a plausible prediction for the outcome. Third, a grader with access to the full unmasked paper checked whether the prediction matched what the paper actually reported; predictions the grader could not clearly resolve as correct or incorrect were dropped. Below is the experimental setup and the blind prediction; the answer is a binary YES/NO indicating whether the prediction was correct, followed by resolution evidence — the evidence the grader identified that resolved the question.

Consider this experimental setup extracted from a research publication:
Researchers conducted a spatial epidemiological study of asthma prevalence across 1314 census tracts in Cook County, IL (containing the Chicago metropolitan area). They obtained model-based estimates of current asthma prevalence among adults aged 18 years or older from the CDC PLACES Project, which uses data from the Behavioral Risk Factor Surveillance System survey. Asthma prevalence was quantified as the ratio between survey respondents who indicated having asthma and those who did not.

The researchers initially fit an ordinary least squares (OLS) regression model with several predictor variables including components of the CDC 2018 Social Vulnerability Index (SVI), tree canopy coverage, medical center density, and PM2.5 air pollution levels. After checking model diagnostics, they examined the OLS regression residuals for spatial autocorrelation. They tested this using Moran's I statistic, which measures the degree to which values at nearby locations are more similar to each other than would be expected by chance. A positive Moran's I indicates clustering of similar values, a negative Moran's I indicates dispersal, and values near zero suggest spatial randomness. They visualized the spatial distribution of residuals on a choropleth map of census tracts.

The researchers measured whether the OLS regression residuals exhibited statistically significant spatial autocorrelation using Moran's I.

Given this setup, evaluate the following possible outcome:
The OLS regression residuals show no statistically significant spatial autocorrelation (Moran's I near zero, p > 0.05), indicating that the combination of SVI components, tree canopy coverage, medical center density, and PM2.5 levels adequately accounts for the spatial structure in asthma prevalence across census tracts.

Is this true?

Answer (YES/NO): NO